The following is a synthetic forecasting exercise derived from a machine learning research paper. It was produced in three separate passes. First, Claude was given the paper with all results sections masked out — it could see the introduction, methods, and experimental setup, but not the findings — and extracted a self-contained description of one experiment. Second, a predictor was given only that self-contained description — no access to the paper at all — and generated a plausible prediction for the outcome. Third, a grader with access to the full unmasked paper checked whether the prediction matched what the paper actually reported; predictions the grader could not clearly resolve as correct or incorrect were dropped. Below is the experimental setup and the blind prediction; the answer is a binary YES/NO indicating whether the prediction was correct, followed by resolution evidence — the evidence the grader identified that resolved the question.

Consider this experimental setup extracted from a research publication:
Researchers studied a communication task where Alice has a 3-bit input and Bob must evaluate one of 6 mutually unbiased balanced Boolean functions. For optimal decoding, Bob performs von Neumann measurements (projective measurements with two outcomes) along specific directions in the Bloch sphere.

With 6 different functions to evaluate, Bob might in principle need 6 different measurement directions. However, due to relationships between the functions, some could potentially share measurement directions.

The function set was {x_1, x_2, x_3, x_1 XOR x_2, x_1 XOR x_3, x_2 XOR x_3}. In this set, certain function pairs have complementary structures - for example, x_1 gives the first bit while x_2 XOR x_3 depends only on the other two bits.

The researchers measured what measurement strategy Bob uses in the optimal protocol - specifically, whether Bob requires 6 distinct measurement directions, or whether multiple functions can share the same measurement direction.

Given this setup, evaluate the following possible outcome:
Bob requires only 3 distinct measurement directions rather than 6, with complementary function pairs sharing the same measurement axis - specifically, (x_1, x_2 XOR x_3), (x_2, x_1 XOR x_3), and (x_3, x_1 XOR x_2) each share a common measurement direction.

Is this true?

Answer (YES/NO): NO